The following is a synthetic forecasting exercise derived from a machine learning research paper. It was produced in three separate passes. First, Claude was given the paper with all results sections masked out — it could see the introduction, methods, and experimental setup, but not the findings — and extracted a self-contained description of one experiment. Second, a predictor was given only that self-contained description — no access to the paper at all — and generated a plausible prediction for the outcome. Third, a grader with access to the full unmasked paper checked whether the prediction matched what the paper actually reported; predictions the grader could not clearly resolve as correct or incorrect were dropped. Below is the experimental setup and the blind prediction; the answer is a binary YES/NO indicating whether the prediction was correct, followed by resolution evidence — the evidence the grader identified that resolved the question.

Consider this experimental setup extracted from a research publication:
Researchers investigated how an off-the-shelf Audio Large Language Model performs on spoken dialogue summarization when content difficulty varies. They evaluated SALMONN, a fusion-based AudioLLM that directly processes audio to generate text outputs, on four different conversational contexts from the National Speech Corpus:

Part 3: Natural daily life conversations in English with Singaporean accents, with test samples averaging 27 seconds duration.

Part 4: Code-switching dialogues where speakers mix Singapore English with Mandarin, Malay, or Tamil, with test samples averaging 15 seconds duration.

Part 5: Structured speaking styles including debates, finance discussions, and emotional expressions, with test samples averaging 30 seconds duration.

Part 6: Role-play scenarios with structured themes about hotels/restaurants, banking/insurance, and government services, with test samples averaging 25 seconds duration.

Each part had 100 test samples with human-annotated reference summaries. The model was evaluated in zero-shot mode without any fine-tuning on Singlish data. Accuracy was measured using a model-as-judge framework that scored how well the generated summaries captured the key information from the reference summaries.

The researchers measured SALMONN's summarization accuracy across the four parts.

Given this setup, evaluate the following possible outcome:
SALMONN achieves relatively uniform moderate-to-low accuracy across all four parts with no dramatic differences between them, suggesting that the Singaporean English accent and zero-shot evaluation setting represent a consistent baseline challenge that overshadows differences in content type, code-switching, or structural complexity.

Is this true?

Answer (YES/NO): NO